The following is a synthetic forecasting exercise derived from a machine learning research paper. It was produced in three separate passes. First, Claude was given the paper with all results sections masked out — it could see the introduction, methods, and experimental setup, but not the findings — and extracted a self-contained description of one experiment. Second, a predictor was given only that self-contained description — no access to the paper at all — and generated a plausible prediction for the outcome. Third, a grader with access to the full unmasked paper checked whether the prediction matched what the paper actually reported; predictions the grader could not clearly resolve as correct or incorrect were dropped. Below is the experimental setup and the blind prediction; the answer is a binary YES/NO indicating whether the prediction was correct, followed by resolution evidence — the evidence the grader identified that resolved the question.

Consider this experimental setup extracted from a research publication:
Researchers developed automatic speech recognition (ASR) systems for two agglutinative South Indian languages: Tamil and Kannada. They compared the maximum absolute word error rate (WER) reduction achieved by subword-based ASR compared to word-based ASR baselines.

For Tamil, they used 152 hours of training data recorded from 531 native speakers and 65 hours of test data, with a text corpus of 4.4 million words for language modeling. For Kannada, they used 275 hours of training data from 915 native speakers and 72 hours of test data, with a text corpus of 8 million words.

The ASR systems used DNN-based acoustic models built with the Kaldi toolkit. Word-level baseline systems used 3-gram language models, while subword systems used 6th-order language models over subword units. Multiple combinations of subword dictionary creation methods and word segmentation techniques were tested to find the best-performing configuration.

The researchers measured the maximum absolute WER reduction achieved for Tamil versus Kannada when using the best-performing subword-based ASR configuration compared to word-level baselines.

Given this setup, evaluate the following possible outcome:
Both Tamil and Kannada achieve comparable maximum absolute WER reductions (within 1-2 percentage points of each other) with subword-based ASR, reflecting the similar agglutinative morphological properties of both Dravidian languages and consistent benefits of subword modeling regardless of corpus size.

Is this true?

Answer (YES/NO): YES